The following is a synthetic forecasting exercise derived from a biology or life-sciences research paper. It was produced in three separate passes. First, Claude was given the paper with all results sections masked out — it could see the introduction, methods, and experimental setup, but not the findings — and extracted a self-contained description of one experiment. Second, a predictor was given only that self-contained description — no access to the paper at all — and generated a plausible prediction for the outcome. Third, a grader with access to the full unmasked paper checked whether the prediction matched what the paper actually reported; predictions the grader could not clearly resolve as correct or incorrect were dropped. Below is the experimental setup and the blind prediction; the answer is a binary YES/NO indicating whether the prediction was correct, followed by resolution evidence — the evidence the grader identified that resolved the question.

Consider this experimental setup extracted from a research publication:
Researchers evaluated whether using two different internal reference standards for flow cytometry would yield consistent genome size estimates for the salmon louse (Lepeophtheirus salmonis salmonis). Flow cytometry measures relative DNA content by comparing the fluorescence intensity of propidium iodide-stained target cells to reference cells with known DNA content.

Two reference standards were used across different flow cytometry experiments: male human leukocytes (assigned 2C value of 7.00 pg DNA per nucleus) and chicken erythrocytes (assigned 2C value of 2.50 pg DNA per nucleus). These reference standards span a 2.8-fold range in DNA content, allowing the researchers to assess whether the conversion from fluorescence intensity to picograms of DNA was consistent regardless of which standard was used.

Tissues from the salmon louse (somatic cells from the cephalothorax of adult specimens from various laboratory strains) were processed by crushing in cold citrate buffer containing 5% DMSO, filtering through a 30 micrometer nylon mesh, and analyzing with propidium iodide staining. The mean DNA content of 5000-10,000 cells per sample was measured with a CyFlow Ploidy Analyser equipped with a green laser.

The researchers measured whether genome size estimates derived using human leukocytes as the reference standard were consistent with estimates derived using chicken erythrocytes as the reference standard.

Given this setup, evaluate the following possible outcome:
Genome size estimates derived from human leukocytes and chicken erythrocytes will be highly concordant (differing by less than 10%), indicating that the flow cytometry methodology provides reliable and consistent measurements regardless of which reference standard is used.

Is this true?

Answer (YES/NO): YES